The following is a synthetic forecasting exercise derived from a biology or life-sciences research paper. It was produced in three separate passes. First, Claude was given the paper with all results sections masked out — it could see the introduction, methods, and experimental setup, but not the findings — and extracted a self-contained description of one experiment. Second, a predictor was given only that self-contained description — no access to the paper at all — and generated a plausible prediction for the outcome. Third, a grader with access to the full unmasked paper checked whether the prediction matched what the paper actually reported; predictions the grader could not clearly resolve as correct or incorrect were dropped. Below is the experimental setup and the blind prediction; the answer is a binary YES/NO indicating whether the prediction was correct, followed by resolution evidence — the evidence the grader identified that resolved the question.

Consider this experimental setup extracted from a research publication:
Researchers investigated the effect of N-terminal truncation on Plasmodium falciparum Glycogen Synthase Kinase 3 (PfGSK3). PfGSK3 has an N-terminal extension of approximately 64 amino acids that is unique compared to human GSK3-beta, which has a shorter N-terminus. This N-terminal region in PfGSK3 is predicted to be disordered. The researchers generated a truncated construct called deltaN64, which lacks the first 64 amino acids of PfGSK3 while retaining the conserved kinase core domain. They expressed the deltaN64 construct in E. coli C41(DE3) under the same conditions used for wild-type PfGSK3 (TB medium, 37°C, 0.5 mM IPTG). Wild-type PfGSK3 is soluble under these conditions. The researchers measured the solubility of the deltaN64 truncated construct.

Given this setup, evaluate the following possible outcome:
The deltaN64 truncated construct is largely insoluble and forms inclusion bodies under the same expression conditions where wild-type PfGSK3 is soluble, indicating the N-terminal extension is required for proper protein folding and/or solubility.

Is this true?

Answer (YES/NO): YES